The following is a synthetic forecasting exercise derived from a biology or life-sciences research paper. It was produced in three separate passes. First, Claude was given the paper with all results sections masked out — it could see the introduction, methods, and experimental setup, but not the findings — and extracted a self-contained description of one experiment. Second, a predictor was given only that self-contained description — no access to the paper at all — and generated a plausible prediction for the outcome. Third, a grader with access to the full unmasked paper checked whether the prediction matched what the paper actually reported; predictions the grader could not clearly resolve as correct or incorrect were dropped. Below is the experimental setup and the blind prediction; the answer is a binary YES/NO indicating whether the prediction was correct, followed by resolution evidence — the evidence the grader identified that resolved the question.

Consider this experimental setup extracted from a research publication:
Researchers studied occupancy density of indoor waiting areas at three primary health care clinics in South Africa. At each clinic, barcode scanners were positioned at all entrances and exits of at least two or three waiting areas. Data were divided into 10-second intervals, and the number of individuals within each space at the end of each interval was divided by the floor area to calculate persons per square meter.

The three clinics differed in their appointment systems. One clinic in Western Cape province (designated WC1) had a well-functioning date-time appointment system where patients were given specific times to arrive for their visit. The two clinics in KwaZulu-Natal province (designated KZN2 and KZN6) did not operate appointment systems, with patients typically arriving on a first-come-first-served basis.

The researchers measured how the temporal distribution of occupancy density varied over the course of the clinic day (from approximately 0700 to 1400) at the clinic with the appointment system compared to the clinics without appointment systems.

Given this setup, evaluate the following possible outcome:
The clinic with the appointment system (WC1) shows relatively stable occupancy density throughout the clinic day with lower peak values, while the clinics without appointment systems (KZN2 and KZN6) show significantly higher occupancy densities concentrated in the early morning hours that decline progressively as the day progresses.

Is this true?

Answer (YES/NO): NO